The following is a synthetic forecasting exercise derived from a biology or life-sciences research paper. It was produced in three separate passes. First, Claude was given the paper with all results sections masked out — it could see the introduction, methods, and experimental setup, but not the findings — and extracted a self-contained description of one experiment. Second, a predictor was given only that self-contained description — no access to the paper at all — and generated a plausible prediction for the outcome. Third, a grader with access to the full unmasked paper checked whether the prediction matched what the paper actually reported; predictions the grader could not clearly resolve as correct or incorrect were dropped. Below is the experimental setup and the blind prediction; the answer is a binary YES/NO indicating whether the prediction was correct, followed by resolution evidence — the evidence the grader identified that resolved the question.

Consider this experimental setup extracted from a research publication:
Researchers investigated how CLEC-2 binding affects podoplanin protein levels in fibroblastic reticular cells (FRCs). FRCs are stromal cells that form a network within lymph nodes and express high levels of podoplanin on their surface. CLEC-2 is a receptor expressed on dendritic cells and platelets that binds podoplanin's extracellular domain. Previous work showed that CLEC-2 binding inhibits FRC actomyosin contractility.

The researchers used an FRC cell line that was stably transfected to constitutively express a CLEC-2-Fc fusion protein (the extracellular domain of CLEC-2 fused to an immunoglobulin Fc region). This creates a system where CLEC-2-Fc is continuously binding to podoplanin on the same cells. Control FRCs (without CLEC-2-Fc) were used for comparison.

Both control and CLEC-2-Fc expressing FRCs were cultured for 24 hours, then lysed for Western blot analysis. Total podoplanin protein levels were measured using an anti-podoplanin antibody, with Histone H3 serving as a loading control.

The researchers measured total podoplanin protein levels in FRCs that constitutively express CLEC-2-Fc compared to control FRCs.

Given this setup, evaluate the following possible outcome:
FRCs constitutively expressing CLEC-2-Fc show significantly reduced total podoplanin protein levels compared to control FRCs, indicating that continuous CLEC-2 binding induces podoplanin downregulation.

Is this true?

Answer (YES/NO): NO